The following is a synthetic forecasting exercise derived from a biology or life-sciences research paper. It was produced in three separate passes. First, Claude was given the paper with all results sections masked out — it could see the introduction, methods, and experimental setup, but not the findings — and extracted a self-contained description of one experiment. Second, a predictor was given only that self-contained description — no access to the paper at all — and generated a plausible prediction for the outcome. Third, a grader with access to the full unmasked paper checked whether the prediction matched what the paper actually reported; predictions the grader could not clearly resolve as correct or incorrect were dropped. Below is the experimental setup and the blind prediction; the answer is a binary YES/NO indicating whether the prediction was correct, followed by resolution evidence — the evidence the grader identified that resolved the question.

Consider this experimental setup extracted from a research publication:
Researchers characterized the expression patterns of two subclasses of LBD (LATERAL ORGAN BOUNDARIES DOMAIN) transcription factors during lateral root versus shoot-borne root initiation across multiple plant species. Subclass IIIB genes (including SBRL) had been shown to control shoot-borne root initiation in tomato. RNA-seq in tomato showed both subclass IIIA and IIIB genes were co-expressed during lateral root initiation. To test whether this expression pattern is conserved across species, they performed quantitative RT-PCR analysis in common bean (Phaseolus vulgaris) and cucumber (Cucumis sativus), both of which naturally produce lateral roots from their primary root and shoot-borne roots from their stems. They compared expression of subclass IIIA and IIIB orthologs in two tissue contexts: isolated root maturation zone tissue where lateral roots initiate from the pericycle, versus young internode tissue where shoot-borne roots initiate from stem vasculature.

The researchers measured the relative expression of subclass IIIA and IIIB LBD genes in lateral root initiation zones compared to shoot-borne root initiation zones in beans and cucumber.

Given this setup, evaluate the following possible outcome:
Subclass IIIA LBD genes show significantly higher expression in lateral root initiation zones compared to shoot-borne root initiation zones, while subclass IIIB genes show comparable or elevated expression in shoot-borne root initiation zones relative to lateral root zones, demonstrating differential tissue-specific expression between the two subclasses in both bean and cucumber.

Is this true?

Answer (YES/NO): YES